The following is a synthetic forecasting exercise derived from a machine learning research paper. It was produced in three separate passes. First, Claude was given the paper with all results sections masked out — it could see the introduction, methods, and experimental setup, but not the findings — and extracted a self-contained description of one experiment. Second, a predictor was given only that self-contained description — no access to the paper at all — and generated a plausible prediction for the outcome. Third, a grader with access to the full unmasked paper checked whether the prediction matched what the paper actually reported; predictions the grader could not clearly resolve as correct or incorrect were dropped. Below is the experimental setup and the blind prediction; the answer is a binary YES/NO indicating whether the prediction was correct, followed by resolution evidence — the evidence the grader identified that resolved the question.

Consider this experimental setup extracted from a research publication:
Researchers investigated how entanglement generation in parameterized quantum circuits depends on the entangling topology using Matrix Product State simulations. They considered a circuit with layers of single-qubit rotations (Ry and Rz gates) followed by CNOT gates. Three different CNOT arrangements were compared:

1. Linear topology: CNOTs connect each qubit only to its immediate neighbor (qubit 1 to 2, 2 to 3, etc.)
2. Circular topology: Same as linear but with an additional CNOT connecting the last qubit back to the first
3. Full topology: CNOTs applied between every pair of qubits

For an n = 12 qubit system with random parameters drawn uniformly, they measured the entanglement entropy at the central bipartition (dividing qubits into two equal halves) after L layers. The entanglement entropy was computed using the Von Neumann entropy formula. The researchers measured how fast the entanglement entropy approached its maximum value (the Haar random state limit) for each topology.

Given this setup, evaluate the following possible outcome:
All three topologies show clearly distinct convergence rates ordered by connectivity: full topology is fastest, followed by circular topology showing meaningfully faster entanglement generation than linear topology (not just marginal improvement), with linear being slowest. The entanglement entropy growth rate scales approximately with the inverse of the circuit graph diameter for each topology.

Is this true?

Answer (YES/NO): NO